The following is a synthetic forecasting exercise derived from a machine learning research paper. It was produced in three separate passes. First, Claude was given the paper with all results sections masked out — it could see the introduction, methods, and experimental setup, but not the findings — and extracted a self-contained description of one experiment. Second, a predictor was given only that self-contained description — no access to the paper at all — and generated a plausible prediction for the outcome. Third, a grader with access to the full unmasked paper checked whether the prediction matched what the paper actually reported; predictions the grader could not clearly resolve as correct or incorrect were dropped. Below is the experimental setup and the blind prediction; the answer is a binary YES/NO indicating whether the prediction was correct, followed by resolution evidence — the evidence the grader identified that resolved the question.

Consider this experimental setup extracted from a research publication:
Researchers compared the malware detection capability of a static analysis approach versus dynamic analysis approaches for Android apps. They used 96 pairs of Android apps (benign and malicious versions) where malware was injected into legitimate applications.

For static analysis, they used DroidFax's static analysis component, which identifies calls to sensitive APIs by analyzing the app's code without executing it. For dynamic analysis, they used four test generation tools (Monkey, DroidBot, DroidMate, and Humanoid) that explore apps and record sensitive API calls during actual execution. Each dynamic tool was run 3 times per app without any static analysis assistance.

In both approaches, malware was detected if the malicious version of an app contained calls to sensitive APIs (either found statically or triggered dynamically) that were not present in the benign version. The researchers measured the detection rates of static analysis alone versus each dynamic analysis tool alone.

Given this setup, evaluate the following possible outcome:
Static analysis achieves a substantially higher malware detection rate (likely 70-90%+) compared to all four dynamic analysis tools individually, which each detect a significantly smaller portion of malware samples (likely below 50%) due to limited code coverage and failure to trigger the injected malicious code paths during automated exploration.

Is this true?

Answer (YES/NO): NO